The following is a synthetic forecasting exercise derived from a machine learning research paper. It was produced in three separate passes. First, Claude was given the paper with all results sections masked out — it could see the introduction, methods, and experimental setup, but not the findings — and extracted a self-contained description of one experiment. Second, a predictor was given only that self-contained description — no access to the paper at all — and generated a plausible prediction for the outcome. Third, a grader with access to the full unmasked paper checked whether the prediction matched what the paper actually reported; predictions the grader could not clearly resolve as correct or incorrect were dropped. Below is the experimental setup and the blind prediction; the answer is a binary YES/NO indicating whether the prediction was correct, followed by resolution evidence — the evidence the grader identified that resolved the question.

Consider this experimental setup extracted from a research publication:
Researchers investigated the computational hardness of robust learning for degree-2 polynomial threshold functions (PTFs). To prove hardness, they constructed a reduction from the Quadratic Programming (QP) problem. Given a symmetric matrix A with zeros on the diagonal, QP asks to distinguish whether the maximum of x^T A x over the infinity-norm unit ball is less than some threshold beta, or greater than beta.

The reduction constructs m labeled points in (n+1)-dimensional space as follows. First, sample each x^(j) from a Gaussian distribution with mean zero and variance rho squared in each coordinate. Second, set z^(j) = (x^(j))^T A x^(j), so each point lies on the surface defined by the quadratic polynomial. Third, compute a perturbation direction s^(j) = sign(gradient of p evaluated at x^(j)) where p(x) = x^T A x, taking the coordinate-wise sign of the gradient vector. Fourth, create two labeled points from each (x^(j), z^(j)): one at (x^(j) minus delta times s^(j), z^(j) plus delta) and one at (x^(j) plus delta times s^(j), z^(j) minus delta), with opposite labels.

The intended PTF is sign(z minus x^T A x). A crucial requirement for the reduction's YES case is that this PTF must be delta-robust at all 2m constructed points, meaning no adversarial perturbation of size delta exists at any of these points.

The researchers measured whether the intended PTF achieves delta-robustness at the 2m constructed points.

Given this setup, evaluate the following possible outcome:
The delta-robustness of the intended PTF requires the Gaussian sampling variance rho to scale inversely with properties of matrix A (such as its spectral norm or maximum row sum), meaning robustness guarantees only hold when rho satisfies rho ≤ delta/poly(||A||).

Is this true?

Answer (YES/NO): NO